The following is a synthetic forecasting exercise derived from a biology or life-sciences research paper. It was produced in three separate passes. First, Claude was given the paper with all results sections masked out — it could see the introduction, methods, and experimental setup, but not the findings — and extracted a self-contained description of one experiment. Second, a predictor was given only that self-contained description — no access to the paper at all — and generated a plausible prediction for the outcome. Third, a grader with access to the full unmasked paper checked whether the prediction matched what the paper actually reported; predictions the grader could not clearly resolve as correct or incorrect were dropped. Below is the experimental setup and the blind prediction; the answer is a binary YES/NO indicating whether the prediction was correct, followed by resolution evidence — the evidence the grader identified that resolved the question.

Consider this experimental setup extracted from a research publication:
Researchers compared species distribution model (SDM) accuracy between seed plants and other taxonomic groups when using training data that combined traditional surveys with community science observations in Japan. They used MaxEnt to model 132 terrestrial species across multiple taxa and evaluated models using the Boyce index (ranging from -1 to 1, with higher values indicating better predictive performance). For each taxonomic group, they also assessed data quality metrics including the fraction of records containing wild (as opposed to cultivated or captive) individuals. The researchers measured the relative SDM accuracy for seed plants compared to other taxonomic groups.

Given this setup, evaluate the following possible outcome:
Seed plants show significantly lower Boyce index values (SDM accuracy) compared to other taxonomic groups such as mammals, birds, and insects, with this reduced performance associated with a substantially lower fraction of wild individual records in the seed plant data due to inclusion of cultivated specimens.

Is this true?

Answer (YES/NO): NO